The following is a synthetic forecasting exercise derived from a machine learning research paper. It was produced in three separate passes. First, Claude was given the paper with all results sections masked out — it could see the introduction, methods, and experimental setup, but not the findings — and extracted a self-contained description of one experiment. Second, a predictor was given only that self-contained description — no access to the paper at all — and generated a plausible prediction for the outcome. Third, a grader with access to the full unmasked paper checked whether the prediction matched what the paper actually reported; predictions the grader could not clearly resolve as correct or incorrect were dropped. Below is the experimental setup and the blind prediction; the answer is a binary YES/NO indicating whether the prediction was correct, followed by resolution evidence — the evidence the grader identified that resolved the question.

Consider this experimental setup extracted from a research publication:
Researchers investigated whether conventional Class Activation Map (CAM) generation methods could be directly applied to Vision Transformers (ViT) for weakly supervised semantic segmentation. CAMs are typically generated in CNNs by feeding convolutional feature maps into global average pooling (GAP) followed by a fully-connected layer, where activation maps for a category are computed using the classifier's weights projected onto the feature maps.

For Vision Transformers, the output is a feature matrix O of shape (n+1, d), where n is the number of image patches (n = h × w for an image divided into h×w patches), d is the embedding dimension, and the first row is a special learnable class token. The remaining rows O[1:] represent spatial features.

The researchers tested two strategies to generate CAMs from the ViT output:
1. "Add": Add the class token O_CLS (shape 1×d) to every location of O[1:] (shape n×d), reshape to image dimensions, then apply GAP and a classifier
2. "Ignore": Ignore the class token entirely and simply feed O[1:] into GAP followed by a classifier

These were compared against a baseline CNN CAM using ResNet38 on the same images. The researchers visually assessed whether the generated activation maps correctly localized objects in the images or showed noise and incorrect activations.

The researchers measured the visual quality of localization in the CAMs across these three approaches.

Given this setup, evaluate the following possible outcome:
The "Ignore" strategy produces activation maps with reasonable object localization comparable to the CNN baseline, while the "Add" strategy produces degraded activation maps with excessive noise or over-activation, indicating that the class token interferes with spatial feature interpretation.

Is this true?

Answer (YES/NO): NO